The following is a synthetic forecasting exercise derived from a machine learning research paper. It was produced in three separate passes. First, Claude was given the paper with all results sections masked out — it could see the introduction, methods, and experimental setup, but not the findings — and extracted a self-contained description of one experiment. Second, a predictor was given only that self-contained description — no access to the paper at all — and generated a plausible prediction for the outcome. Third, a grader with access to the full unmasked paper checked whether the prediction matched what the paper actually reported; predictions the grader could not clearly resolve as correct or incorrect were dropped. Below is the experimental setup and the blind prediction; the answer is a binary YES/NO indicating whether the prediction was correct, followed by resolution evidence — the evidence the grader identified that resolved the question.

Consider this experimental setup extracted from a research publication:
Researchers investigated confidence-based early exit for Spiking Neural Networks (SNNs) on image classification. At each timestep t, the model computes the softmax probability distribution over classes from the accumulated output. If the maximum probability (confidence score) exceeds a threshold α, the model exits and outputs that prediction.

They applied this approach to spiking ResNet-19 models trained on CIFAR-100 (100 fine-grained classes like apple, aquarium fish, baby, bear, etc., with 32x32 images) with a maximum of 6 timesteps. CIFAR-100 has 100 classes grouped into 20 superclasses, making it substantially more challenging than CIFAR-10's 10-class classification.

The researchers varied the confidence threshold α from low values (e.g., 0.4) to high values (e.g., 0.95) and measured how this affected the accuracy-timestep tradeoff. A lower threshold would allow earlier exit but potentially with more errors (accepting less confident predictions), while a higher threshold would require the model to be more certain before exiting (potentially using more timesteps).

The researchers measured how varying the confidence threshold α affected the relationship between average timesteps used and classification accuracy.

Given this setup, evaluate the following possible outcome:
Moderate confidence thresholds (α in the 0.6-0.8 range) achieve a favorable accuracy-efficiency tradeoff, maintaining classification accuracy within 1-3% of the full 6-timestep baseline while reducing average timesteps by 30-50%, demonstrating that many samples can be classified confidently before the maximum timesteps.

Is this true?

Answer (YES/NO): NO